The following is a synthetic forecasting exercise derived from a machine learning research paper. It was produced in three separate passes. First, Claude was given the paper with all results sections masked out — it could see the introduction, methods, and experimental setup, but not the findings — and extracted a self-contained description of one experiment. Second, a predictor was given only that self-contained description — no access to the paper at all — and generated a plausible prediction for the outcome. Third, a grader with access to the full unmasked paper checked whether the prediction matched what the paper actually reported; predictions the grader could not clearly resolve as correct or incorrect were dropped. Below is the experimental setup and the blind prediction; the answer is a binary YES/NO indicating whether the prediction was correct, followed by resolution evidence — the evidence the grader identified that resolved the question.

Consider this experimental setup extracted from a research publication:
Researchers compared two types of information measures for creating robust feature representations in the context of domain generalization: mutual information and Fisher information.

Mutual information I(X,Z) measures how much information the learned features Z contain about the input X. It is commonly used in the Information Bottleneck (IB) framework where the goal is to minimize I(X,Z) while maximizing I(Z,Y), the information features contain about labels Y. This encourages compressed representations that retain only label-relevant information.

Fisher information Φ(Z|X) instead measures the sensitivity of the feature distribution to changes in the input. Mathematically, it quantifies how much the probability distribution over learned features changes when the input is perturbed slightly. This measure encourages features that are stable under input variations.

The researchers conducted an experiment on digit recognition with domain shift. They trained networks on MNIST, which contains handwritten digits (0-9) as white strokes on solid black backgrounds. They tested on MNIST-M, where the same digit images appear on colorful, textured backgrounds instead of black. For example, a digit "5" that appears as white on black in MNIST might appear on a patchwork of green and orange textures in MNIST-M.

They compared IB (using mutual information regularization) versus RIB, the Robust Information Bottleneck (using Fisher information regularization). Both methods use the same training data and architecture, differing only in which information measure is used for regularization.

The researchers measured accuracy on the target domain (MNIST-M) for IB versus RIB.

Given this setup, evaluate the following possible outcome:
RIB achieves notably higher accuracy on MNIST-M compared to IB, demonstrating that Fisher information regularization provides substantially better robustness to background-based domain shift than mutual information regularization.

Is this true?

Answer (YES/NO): YES